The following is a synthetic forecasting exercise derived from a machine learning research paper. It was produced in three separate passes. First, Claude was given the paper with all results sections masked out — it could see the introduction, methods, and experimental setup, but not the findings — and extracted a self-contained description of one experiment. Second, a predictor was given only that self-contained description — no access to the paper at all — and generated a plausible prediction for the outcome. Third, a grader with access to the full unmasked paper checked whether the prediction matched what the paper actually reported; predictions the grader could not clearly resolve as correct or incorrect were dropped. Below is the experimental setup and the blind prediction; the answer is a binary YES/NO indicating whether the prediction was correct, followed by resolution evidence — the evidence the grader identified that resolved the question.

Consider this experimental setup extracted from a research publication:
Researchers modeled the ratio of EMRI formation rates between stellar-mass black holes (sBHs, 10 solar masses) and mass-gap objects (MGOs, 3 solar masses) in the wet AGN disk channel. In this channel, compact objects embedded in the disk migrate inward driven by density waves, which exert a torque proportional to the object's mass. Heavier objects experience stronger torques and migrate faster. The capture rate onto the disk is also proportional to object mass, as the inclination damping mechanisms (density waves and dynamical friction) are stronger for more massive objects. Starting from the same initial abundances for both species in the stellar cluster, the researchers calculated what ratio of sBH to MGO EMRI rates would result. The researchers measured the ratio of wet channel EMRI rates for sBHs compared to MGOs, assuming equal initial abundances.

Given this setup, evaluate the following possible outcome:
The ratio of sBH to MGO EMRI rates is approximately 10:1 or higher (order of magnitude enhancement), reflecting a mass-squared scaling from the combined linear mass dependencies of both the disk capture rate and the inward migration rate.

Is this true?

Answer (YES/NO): NO